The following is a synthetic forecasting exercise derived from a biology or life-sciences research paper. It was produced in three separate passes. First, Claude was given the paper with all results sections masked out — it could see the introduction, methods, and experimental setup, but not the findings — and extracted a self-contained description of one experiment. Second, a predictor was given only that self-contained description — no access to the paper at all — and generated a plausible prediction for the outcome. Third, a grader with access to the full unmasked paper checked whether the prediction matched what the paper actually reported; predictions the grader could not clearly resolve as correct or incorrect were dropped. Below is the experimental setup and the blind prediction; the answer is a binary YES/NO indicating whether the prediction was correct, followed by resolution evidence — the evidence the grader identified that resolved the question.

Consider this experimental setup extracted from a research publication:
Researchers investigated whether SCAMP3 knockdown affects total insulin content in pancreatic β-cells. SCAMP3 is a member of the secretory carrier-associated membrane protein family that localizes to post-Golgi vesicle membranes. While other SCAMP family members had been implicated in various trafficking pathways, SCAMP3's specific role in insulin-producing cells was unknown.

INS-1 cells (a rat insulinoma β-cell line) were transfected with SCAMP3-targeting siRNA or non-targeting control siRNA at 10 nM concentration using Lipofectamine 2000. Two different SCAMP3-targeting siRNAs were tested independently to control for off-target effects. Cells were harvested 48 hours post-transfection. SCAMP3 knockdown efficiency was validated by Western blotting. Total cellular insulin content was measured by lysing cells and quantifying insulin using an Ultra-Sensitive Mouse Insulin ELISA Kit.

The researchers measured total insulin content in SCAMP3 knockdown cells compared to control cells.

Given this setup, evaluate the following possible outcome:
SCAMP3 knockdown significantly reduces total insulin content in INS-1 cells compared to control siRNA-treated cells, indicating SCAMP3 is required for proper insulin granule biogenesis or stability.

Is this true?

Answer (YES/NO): YES